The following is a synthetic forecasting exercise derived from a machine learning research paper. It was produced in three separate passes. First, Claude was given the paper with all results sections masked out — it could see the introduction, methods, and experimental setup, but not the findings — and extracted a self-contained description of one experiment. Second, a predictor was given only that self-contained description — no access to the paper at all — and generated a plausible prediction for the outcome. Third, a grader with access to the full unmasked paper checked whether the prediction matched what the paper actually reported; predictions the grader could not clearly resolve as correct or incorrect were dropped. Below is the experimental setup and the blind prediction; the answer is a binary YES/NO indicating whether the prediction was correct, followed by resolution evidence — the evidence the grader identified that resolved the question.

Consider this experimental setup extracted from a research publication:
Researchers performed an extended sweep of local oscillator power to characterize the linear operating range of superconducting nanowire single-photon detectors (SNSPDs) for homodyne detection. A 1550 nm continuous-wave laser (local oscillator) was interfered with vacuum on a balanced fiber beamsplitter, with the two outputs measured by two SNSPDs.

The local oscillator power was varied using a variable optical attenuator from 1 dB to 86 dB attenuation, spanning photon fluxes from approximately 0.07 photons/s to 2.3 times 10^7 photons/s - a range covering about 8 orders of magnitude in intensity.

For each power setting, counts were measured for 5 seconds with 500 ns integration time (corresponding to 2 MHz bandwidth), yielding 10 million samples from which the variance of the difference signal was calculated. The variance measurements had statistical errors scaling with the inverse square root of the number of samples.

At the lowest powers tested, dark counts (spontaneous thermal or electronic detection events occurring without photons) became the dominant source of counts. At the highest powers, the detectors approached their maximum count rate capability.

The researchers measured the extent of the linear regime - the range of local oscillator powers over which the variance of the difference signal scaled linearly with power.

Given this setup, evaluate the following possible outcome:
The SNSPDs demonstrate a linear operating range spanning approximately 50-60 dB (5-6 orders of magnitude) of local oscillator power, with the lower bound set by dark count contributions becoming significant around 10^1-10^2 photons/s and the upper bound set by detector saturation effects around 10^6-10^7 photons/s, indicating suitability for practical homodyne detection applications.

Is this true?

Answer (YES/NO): NO